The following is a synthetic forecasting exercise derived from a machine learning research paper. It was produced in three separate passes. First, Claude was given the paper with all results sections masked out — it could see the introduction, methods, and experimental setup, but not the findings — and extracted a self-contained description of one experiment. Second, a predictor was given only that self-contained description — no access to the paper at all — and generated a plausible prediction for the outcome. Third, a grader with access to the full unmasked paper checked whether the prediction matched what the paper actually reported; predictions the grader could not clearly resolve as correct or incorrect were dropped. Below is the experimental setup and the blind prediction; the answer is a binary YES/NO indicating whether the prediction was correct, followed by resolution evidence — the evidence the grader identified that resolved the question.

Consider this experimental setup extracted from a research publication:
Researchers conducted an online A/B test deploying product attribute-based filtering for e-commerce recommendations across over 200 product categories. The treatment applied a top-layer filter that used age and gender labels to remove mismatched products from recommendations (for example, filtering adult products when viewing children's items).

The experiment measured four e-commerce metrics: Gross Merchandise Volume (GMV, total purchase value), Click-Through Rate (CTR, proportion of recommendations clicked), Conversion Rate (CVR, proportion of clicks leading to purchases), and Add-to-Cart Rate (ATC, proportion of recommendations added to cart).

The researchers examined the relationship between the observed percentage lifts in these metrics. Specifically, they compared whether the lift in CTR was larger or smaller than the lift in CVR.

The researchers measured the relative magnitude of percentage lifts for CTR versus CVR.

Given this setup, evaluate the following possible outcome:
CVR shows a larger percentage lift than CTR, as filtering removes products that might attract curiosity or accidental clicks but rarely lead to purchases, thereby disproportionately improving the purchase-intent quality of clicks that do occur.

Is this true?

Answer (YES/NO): NO